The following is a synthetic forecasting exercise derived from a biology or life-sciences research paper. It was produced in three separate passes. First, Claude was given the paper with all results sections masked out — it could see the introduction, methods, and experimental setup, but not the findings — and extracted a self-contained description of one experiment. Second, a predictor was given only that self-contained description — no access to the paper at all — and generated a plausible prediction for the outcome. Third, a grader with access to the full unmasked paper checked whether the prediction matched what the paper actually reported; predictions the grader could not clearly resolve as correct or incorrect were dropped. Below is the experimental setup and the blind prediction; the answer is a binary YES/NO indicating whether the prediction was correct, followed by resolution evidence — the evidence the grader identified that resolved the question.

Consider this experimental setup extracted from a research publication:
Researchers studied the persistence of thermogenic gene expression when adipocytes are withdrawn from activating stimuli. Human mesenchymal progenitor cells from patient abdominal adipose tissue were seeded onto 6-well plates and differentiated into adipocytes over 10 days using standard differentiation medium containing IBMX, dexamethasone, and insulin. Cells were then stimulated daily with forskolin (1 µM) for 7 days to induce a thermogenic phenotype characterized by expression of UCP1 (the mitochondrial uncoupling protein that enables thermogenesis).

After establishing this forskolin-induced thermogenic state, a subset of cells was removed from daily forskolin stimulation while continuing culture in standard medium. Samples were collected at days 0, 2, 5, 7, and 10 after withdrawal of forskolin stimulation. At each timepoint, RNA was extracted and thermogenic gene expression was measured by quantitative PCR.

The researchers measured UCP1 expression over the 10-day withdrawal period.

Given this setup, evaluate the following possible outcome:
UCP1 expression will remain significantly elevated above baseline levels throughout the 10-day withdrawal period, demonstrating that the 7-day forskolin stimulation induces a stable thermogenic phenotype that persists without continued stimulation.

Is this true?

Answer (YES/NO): NO